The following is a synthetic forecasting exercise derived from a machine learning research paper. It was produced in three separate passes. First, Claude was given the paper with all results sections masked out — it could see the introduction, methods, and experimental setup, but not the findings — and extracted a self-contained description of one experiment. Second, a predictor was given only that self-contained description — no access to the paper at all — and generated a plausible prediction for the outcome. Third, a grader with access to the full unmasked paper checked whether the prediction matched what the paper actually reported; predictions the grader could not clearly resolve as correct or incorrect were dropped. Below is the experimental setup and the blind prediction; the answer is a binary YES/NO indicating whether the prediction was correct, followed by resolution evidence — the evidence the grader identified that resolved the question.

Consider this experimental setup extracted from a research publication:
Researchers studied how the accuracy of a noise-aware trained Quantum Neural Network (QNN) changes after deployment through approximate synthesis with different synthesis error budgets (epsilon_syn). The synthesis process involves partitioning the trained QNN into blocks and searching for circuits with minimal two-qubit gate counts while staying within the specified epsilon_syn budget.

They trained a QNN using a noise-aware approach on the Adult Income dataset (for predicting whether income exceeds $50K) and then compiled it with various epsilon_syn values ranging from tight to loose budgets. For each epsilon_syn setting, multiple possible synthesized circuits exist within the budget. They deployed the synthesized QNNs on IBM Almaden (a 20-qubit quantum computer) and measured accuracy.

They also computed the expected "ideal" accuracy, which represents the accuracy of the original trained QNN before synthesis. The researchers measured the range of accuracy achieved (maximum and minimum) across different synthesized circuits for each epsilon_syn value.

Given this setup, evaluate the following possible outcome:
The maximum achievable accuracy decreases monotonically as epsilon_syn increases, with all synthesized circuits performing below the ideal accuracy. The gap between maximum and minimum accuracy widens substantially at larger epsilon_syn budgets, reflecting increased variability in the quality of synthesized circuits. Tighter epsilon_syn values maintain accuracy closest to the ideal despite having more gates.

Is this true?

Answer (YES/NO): NO